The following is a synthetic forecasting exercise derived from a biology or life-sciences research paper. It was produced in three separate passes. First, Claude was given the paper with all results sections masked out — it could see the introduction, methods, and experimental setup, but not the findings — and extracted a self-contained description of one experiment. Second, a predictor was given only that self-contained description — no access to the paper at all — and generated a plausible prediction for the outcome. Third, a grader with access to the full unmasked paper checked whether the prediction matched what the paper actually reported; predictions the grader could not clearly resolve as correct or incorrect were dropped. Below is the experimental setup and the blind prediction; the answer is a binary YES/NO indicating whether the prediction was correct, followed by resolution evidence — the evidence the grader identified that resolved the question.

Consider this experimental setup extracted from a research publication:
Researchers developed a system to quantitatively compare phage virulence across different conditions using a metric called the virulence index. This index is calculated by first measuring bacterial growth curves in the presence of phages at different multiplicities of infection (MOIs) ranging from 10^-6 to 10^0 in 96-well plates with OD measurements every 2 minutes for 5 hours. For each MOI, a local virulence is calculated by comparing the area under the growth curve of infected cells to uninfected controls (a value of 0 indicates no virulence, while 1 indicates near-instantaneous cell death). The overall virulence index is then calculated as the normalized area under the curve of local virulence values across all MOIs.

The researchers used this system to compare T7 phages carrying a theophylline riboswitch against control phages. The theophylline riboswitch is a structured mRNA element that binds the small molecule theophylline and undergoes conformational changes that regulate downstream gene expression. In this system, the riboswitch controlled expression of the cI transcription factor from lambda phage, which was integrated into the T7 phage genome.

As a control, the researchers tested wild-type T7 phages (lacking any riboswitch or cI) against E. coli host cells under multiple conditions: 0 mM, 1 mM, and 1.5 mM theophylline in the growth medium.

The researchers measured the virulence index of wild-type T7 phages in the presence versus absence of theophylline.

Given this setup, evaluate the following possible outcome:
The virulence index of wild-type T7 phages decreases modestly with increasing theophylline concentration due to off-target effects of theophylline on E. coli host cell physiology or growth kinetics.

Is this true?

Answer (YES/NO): NO